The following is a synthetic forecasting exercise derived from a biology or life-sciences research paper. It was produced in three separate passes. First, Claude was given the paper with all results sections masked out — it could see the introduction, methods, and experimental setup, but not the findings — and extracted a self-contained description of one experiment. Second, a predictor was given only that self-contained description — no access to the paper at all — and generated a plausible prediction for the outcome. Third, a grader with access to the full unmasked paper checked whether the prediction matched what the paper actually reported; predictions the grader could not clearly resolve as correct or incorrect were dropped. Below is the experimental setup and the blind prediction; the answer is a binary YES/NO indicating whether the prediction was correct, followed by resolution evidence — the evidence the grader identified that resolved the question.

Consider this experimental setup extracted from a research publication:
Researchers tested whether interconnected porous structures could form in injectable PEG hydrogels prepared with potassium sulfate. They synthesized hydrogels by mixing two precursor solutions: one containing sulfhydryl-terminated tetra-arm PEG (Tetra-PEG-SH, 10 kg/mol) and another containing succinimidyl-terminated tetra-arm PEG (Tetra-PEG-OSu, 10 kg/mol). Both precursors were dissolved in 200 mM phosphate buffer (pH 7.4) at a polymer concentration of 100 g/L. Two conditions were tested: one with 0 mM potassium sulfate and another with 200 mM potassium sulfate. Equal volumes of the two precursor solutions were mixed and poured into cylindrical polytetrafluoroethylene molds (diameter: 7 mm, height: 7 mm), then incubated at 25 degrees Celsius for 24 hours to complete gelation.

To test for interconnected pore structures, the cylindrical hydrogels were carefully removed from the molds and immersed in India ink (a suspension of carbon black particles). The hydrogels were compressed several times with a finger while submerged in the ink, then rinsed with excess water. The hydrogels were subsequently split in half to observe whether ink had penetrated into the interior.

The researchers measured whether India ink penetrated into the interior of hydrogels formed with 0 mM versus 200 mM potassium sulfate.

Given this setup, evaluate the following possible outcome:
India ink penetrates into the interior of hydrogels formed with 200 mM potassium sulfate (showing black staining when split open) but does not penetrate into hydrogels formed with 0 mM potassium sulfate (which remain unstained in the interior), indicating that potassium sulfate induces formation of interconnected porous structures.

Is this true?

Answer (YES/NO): YES